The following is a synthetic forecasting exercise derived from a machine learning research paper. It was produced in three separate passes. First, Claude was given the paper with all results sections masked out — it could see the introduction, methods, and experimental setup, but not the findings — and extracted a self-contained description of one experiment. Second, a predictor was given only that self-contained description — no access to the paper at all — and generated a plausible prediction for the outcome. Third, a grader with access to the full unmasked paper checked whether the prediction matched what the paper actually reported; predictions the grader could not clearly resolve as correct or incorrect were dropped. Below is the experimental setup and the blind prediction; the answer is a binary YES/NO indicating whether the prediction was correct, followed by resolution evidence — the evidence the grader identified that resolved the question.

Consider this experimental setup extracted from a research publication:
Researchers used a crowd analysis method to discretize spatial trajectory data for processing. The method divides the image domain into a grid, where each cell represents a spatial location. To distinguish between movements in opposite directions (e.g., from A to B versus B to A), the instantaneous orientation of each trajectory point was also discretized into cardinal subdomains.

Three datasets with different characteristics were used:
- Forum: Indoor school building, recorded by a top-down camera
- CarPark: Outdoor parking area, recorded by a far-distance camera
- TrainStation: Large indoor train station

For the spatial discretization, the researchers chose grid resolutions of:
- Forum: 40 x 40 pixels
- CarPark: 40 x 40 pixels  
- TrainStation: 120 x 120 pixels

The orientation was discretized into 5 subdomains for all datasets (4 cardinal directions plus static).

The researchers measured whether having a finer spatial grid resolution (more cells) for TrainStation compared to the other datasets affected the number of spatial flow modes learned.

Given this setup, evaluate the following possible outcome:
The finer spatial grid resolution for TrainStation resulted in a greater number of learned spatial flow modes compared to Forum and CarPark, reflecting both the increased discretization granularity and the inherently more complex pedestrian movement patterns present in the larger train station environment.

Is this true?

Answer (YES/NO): NO